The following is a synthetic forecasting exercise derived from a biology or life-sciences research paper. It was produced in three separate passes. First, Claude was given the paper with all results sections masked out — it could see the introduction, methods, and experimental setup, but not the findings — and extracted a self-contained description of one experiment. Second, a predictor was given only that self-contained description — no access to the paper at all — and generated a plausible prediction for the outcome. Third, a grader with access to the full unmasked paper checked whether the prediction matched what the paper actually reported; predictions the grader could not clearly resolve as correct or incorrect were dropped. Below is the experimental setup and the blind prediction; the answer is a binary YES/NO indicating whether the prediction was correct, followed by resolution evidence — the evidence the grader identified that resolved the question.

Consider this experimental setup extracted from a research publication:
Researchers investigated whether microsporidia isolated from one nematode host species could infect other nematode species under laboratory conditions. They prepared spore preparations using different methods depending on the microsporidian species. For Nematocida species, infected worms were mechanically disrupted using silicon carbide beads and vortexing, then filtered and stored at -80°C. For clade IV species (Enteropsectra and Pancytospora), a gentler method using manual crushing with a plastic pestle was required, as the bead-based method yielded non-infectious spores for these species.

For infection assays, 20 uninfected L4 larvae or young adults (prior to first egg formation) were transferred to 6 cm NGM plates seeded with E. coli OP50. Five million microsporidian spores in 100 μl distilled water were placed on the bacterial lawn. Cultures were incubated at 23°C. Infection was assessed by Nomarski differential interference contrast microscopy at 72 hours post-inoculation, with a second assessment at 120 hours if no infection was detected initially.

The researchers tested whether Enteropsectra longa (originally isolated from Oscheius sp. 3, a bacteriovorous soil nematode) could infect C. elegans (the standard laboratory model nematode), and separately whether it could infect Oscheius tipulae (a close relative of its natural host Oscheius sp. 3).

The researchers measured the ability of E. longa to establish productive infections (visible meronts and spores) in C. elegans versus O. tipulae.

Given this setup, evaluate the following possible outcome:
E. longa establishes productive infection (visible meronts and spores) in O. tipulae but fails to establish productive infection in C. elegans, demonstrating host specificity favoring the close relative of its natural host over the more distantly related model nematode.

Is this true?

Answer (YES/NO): NO